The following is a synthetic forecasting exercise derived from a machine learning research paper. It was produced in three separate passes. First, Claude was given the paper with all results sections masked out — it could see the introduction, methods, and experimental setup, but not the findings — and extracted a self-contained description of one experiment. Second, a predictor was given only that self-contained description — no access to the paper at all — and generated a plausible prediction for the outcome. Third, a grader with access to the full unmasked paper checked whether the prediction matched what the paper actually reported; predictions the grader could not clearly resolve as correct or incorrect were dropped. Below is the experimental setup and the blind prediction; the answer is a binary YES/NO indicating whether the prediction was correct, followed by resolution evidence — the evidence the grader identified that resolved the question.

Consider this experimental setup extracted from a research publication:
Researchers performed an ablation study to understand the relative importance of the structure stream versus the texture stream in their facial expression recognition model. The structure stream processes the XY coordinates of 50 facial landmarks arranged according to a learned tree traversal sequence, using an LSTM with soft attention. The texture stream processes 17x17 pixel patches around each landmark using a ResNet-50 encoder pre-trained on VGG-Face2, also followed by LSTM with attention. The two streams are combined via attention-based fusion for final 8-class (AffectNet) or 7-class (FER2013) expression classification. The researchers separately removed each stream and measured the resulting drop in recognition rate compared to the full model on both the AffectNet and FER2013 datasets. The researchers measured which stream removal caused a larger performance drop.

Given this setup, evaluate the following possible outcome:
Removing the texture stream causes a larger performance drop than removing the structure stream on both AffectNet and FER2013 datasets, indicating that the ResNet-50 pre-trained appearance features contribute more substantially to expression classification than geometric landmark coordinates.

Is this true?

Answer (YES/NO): YES